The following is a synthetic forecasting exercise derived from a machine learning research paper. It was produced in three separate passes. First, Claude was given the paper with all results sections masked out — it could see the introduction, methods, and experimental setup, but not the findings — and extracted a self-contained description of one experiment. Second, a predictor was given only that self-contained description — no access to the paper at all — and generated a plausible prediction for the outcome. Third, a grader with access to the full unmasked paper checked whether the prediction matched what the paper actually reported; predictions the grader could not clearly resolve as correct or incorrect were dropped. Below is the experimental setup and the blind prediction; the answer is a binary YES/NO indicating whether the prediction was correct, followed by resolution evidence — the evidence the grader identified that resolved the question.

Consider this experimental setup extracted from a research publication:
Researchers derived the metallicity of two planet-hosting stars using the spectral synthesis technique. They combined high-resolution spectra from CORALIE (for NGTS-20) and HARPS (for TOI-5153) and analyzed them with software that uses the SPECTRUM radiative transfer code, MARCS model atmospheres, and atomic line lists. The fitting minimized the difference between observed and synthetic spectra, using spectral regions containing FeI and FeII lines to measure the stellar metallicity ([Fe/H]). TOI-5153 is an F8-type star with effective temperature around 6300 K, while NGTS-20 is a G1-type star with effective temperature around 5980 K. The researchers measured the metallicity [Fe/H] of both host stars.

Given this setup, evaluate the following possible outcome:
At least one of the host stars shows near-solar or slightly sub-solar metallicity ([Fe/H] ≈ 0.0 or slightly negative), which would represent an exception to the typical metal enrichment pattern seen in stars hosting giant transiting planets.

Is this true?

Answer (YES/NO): NO